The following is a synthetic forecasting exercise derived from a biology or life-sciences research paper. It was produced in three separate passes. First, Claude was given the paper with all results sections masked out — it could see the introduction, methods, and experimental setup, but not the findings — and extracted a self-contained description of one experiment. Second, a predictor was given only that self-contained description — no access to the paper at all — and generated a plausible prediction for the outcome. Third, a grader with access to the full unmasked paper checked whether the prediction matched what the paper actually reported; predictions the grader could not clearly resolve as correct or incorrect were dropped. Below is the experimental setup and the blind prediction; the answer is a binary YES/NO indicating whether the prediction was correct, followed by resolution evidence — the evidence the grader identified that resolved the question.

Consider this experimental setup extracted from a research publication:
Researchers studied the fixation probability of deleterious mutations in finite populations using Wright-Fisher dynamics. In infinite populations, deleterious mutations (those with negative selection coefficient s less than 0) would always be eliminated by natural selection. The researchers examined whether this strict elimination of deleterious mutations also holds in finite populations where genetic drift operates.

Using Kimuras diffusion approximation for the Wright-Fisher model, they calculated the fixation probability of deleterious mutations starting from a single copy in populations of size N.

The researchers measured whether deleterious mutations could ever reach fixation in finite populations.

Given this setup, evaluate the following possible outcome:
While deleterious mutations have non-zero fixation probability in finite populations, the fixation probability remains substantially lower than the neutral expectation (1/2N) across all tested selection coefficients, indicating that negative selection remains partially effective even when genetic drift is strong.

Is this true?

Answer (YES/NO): NO